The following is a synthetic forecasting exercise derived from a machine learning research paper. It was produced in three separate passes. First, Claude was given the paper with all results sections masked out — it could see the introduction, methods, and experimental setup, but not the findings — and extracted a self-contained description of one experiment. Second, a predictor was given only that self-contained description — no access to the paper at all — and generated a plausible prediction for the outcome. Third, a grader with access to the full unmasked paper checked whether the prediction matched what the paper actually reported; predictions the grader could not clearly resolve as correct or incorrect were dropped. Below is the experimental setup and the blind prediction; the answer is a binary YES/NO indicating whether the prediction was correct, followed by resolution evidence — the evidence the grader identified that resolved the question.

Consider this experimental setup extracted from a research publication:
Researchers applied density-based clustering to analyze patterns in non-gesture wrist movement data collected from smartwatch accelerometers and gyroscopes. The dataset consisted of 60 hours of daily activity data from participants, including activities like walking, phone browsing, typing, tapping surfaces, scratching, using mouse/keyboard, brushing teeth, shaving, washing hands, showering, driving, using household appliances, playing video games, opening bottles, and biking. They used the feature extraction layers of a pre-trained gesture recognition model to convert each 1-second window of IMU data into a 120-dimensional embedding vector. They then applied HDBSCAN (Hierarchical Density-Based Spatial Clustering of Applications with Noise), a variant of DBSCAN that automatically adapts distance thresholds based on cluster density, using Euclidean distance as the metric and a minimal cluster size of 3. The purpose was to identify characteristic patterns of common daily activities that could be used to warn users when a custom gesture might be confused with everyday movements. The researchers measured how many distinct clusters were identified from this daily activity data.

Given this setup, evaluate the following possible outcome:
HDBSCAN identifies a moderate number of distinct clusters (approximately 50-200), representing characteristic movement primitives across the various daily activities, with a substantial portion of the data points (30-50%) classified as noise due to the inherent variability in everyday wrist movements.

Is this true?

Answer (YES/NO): NO